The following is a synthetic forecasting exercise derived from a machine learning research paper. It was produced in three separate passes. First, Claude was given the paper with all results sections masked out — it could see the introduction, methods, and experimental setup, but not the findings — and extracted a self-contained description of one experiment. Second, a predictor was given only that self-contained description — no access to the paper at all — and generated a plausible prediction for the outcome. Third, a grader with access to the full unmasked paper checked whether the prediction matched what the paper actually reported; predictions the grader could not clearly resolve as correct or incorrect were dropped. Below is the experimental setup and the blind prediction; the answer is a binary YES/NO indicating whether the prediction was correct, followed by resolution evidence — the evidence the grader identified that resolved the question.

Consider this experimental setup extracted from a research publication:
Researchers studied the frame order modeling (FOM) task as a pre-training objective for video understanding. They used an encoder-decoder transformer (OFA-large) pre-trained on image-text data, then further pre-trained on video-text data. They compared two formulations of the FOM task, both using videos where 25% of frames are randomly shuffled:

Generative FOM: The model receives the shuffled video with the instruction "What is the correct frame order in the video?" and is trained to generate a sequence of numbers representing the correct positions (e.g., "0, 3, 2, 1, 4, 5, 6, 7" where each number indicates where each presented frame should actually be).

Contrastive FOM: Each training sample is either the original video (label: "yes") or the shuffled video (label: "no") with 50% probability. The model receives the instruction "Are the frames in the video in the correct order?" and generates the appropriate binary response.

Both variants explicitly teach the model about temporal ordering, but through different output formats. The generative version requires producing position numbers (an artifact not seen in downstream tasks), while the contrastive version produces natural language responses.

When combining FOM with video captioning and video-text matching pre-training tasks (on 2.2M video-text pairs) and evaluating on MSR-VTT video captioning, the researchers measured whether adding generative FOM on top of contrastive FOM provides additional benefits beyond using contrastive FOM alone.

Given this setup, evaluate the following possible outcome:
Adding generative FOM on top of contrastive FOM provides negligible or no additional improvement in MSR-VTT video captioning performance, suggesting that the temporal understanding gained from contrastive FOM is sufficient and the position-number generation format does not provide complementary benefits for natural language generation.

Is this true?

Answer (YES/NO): NO